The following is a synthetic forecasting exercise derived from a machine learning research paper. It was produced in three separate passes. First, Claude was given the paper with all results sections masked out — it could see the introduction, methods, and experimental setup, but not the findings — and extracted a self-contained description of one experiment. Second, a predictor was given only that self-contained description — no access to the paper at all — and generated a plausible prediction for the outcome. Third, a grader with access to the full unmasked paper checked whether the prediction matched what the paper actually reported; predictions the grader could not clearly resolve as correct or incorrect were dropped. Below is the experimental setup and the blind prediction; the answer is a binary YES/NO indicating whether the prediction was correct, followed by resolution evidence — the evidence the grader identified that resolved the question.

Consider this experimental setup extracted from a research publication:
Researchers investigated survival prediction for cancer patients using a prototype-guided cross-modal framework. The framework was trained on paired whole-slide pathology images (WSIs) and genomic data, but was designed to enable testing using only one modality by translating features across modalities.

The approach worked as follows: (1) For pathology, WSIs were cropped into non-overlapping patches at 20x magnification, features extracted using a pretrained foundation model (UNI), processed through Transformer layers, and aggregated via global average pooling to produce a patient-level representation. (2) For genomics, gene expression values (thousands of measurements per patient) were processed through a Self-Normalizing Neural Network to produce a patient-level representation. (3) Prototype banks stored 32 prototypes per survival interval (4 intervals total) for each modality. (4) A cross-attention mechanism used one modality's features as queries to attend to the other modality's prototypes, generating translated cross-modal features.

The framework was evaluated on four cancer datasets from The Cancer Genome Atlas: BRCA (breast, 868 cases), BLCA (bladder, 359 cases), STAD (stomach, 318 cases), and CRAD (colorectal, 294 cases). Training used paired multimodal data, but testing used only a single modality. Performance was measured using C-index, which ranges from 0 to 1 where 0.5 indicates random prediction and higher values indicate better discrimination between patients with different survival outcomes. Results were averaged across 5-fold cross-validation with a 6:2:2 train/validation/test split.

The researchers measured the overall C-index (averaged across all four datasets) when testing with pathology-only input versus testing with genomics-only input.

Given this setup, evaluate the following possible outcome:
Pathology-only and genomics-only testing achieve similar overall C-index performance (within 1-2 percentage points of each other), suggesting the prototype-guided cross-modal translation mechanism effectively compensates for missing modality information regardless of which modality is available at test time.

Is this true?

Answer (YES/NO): NO